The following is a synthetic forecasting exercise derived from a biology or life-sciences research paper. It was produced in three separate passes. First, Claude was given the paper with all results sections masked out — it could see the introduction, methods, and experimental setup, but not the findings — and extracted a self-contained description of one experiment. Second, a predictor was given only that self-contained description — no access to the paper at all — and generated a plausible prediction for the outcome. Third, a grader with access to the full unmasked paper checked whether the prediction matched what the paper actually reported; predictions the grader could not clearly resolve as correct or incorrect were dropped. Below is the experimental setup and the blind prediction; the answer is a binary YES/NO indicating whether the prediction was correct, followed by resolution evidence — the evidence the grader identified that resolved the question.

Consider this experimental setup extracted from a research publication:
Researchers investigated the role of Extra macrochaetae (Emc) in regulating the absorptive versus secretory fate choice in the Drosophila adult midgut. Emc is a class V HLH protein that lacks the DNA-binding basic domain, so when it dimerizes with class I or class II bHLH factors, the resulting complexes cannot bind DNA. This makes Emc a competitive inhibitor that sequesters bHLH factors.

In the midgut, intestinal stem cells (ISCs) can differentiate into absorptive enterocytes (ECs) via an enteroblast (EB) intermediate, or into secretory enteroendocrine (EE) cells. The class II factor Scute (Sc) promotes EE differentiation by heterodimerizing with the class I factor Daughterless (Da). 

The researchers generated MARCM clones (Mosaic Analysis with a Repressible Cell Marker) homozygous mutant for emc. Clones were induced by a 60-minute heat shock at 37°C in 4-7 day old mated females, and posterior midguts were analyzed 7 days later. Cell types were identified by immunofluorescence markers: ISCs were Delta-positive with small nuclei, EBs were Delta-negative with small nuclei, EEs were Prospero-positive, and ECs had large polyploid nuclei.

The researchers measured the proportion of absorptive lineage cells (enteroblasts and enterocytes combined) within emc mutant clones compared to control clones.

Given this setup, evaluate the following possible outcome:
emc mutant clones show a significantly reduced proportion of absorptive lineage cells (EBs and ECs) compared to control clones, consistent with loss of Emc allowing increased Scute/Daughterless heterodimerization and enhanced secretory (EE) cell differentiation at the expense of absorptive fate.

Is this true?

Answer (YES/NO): NO